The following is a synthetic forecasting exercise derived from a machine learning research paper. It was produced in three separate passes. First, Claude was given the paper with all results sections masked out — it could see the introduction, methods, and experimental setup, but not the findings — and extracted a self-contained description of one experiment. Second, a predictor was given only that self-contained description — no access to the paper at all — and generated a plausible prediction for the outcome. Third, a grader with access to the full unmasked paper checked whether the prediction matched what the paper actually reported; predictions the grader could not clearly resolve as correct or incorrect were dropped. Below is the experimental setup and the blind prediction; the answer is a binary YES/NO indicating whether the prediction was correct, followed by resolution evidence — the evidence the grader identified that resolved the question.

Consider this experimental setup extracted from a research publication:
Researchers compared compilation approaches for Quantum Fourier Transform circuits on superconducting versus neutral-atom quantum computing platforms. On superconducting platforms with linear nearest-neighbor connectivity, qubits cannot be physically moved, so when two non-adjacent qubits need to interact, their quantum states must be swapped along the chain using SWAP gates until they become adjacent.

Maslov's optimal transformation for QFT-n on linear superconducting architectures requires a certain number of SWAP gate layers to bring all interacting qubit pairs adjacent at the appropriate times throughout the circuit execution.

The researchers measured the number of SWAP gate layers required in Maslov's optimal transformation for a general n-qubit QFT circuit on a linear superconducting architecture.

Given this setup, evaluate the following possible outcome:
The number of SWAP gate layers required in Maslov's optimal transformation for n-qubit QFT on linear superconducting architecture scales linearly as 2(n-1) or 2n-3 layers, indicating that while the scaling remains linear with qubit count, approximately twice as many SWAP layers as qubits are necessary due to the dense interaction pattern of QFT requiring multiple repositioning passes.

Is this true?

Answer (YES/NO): YES